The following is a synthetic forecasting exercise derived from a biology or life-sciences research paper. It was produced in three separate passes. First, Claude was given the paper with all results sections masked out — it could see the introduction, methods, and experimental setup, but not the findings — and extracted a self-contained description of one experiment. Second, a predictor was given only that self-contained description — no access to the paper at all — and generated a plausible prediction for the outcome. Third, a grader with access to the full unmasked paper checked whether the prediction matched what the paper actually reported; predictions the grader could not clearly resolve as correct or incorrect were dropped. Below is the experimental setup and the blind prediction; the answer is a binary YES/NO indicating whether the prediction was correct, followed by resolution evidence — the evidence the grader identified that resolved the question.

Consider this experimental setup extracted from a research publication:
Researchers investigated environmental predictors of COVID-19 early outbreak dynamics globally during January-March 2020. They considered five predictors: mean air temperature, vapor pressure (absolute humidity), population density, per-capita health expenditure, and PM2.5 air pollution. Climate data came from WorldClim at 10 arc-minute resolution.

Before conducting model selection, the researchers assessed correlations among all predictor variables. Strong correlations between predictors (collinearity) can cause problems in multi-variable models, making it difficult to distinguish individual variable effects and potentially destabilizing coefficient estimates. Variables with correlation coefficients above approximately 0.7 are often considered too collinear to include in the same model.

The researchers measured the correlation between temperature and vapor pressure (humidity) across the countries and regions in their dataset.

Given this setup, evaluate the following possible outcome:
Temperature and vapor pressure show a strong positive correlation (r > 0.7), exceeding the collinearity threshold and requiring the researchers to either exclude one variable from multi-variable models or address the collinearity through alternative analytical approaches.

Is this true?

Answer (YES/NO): YES